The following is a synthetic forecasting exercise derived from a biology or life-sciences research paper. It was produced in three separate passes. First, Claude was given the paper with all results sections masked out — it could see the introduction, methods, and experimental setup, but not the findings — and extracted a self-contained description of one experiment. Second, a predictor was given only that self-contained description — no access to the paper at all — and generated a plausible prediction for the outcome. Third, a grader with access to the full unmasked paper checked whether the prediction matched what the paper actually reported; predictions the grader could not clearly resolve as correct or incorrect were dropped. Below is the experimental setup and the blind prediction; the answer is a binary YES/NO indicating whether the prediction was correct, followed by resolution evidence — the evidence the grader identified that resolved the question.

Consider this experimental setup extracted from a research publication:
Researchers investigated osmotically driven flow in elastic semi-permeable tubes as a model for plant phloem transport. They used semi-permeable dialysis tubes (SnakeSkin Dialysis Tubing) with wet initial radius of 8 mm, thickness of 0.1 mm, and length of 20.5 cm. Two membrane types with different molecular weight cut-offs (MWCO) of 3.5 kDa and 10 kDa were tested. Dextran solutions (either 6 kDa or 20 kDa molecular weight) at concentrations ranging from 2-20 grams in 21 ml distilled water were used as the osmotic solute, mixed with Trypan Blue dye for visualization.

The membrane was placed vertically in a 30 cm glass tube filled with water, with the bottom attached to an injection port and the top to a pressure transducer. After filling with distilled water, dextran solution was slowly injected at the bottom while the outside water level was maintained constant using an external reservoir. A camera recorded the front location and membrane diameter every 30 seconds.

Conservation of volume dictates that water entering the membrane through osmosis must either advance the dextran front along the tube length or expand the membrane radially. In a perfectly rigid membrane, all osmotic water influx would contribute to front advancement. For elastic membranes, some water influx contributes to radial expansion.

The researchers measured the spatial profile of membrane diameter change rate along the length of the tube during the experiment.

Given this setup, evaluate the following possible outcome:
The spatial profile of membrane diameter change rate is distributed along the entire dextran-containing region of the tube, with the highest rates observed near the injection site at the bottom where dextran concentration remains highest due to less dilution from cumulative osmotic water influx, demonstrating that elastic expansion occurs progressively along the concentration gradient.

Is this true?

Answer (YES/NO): NO